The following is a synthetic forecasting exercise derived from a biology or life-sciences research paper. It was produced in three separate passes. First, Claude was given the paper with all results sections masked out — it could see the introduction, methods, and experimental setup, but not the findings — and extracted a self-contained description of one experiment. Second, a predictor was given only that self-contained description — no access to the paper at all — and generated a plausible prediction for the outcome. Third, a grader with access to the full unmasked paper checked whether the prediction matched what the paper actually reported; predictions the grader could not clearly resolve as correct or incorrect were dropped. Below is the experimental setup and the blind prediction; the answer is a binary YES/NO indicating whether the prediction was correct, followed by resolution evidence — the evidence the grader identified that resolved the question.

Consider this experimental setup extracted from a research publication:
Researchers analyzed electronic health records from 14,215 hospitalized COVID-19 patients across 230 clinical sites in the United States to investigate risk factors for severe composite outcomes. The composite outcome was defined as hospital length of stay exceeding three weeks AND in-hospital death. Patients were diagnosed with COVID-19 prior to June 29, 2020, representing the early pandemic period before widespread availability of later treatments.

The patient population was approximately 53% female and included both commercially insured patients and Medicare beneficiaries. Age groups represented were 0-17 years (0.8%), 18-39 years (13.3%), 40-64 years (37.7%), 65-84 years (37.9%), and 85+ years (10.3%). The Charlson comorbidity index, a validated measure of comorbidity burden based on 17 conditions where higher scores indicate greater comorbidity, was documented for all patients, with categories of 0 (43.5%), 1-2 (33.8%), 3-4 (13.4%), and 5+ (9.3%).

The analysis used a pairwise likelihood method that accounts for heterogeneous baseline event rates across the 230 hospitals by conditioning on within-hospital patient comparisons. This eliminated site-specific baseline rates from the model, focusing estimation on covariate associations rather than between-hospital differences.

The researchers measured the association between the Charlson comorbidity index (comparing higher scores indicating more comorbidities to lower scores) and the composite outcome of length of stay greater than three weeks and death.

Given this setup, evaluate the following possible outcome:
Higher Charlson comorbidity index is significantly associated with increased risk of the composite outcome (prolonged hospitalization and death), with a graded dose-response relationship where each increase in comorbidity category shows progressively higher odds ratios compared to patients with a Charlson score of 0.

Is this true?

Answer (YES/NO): NO